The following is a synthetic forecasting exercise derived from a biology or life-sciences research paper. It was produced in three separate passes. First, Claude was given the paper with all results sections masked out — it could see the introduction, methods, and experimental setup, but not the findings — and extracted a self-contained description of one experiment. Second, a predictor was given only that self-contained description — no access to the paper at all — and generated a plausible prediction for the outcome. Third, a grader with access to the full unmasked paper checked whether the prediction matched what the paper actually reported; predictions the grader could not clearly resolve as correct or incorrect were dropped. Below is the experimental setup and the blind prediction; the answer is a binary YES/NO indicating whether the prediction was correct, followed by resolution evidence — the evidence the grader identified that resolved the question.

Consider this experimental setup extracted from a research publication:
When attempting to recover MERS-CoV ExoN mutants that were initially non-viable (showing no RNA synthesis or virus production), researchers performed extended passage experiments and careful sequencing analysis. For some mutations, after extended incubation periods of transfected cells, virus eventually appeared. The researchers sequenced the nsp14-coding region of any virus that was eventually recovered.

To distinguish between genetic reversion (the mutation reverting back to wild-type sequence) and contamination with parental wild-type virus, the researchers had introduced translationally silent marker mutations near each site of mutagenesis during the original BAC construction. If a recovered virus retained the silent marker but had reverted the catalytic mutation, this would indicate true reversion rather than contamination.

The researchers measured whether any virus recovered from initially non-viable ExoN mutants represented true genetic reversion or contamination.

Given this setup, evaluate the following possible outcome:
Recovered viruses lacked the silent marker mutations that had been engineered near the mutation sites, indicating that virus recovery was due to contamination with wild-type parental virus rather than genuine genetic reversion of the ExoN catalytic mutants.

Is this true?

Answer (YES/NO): NO